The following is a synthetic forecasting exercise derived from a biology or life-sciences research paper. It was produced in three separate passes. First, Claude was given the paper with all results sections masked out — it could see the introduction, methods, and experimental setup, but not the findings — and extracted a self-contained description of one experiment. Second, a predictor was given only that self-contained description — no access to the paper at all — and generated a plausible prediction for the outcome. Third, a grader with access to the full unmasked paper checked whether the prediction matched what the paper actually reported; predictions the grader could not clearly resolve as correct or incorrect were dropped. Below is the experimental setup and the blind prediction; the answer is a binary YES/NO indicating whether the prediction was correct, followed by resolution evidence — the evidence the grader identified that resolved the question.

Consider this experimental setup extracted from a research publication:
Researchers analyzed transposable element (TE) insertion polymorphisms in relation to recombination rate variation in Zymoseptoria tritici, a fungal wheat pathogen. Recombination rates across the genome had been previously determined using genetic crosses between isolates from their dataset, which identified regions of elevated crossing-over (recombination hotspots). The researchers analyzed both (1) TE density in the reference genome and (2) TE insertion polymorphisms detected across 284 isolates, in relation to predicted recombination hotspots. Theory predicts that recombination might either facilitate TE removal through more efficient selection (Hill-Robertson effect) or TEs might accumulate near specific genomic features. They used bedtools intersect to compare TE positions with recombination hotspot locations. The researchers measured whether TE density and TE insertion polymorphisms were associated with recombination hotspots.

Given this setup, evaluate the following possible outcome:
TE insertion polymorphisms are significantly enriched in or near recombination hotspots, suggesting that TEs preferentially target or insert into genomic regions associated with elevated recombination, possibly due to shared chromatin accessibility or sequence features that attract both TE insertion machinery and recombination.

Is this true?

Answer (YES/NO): NO